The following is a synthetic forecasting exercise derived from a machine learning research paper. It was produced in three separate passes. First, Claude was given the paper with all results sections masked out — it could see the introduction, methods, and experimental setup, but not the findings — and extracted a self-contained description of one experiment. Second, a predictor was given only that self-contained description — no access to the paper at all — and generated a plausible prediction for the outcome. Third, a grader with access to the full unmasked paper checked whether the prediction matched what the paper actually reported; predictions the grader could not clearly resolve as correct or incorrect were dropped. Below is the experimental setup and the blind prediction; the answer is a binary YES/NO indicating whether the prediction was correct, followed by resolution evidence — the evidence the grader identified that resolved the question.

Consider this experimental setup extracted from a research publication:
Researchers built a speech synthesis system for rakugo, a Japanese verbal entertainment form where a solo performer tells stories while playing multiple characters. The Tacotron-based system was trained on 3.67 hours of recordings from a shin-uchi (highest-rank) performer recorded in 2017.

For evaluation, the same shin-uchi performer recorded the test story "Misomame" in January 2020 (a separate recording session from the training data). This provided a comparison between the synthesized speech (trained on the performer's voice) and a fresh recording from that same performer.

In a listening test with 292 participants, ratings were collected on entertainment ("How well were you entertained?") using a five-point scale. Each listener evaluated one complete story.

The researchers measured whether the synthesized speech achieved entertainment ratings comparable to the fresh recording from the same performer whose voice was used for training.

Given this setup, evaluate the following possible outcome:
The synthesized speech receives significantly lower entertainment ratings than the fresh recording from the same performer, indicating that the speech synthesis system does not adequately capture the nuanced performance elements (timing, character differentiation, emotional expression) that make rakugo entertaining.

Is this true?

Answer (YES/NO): YES